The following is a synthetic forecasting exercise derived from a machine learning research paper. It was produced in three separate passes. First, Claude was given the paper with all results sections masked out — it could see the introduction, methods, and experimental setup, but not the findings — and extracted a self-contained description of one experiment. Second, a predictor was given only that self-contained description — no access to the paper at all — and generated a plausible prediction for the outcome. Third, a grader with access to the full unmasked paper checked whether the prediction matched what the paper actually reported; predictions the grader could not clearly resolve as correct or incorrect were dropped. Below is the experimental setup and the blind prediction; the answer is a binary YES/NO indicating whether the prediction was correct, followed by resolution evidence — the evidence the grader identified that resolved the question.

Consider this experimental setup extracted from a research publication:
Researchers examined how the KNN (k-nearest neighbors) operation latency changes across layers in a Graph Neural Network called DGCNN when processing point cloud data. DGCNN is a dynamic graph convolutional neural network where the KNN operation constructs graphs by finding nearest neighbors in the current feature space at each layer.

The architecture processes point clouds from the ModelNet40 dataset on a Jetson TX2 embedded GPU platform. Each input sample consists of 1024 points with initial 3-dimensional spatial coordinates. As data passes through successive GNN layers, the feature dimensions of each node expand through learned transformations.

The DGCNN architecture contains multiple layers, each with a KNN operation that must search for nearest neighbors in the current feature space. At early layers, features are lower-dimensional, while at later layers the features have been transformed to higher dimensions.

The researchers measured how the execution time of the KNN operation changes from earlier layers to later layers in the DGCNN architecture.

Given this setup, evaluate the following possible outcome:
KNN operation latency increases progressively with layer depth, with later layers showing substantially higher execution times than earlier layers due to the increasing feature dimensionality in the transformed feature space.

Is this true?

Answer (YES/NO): YES